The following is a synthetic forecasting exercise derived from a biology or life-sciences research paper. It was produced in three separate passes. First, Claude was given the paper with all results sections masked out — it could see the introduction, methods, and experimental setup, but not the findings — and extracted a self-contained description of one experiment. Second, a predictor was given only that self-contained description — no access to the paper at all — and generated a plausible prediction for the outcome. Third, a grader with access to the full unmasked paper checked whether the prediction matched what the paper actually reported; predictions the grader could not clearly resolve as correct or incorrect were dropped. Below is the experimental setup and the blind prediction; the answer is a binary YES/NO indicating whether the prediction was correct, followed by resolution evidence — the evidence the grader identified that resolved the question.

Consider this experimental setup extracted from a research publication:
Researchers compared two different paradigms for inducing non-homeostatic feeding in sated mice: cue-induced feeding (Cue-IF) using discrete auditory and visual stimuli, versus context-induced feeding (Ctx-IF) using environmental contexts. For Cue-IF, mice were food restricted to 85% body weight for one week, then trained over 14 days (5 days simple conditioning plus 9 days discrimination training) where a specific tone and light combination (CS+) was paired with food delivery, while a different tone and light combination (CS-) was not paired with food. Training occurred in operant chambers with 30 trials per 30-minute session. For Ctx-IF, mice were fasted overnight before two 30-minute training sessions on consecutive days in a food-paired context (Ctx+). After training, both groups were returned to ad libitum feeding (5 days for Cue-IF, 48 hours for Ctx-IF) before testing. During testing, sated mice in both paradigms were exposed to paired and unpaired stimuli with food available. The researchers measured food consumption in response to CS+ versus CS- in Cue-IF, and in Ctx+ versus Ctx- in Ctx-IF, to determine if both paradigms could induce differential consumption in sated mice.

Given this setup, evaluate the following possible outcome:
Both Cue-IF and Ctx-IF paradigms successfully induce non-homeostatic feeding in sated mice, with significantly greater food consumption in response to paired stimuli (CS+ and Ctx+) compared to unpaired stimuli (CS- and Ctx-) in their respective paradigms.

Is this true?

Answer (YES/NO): YES